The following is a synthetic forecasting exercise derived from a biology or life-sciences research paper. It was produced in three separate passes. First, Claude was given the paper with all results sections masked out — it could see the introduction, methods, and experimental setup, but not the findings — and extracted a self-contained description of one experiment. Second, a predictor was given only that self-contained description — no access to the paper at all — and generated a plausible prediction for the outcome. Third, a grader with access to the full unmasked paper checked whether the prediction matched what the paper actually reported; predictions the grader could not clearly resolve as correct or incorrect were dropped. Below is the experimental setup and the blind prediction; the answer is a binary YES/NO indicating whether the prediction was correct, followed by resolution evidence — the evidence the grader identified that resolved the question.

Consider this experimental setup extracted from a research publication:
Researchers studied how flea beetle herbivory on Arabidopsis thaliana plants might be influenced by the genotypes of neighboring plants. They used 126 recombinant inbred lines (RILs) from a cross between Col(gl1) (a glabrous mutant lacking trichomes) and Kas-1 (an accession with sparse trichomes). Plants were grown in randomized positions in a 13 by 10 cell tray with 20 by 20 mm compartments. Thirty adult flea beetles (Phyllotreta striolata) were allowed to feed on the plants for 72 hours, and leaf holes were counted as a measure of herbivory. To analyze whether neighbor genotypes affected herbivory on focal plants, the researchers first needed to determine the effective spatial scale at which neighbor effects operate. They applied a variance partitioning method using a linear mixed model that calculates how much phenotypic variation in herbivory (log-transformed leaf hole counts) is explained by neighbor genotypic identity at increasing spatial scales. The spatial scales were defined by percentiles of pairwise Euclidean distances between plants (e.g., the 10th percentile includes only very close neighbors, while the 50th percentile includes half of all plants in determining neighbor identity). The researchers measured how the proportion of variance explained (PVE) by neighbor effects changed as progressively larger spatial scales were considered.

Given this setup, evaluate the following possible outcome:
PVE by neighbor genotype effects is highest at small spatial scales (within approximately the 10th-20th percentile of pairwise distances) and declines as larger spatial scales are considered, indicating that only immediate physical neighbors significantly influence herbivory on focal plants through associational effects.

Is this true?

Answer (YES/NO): NO